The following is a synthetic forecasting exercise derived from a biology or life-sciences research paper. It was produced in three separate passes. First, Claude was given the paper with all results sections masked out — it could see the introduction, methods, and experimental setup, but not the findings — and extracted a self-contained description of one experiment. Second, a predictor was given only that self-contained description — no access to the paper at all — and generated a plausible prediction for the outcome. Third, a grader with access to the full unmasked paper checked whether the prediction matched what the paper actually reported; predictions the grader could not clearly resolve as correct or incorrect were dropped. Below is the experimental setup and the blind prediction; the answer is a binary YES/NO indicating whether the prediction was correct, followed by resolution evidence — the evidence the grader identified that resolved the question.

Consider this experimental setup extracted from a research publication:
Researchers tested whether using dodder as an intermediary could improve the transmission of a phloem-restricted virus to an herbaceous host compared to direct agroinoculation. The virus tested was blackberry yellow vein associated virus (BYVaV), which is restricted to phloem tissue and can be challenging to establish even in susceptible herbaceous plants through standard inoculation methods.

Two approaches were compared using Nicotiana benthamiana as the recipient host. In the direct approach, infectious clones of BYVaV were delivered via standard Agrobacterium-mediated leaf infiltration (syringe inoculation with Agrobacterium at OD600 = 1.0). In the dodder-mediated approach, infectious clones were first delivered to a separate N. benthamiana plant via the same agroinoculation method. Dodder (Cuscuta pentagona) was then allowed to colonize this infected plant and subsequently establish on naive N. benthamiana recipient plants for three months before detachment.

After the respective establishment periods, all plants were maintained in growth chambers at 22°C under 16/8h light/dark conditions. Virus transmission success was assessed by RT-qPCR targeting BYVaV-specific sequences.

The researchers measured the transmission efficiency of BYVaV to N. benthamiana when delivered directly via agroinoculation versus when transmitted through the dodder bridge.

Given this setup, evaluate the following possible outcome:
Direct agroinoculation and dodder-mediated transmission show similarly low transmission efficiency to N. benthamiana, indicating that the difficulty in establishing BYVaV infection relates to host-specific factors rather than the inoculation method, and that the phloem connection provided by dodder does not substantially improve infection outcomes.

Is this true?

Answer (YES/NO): NO